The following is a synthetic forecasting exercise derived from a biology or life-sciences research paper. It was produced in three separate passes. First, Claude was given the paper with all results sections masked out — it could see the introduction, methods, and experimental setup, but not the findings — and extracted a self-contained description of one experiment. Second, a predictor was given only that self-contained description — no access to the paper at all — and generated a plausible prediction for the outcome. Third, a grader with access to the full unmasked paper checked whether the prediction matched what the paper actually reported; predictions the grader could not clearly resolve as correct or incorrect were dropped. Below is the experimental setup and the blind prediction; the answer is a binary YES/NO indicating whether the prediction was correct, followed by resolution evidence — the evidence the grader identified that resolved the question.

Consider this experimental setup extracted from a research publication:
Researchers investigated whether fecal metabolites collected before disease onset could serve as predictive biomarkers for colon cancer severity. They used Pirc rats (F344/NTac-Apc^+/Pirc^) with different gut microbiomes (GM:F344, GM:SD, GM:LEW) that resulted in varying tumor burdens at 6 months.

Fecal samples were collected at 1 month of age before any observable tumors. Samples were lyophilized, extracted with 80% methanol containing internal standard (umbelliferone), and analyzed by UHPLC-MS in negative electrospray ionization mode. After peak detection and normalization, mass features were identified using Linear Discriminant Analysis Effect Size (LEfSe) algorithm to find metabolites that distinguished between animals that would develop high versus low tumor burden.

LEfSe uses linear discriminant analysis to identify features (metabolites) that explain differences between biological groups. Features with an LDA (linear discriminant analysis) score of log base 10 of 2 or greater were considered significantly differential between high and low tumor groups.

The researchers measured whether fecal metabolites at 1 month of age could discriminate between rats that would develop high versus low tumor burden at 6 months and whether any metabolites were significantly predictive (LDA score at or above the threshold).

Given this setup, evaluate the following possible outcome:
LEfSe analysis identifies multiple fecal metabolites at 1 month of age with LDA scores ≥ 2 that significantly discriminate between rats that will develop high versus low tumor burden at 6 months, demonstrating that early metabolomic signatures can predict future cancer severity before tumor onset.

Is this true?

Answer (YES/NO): YES